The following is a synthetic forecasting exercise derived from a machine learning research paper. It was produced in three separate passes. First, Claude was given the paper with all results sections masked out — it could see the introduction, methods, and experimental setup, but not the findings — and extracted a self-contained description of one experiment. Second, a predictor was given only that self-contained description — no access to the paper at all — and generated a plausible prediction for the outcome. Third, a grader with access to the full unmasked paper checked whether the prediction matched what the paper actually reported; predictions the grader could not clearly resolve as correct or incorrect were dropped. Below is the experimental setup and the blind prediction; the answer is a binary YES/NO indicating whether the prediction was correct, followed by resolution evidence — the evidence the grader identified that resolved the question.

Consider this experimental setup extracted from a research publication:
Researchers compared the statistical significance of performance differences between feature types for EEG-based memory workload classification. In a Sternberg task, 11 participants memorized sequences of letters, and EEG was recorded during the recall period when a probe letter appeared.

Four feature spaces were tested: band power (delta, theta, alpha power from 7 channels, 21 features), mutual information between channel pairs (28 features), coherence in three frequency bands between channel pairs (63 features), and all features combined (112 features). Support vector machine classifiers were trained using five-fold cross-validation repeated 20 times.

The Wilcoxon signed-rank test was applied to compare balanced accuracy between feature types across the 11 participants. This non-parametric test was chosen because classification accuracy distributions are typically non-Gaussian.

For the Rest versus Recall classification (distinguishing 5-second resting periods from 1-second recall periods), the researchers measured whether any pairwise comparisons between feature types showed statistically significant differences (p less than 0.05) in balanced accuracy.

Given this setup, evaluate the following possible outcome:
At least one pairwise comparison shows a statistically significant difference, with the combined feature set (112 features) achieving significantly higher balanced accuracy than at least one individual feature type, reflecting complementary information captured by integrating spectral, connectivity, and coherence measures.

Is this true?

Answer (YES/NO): YES